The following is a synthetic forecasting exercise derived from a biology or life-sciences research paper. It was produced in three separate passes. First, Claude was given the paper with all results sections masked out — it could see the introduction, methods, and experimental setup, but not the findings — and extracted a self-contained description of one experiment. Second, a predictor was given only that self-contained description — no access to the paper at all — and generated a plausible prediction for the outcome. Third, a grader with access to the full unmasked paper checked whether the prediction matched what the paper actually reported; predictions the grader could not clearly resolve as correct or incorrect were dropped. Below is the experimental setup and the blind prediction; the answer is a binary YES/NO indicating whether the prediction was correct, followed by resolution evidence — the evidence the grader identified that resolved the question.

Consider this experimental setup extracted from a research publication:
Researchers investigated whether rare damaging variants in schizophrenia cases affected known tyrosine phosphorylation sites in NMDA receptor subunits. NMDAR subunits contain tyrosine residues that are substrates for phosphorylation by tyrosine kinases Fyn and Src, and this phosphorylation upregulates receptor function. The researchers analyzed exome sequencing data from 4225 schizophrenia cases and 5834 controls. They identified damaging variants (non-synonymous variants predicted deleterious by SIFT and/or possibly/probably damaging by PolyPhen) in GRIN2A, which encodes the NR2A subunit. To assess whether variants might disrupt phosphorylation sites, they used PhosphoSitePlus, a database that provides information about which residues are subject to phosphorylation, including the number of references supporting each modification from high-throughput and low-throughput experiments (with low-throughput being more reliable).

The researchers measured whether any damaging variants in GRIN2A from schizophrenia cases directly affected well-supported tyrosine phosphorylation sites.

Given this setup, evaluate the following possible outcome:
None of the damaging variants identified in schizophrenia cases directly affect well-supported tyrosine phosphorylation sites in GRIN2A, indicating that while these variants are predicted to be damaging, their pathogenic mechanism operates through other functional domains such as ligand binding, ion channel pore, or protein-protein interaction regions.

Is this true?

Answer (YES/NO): NO